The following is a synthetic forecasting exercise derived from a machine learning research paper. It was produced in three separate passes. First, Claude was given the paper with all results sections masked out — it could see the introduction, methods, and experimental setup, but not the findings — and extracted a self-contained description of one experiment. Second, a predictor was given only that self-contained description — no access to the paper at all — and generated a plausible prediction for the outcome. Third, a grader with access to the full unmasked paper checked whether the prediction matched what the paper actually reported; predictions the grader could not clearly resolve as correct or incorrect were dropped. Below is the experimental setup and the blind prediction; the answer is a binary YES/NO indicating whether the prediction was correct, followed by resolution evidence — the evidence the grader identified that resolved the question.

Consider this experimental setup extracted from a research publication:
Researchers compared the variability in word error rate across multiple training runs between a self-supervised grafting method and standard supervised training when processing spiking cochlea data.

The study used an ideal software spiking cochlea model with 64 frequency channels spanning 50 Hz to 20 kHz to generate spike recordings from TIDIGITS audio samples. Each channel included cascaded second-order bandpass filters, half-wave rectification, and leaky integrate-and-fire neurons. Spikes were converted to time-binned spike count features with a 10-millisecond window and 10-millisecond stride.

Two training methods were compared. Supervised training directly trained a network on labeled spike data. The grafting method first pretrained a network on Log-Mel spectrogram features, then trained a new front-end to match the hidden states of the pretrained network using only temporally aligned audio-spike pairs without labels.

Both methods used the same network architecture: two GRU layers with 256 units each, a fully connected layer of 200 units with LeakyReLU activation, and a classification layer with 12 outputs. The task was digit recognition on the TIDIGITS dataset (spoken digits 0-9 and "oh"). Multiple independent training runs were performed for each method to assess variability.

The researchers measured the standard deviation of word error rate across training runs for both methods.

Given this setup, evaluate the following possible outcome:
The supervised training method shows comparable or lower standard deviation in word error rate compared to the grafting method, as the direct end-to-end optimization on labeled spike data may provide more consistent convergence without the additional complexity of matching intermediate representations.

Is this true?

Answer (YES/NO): NO